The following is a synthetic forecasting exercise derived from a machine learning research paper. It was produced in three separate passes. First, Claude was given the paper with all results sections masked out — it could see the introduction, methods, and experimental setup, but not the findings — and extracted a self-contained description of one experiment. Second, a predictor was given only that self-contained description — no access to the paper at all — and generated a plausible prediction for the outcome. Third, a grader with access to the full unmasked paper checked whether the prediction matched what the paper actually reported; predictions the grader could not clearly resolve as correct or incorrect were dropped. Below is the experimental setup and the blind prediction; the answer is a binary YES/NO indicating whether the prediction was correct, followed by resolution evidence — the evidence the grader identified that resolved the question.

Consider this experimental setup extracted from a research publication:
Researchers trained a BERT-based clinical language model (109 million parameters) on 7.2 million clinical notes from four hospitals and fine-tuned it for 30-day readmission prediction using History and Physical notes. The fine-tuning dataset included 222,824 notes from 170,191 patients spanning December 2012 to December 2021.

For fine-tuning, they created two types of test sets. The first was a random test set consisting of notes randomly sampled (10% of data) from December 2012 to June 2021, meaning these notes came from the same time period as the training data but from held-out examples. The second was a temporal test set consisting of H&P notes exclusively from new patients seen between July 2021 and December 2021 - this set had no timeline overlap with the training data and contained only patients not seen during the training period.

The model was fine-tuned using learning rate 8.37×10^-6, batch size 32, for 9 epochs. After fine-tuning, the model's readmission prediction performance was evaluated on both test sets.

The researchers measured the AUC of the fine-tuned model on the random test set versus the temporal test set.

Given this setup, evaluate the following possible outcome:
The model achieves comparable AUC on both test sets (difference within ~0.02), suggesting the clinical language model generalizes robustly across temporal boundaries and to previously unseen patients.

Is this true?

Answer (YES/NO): NO